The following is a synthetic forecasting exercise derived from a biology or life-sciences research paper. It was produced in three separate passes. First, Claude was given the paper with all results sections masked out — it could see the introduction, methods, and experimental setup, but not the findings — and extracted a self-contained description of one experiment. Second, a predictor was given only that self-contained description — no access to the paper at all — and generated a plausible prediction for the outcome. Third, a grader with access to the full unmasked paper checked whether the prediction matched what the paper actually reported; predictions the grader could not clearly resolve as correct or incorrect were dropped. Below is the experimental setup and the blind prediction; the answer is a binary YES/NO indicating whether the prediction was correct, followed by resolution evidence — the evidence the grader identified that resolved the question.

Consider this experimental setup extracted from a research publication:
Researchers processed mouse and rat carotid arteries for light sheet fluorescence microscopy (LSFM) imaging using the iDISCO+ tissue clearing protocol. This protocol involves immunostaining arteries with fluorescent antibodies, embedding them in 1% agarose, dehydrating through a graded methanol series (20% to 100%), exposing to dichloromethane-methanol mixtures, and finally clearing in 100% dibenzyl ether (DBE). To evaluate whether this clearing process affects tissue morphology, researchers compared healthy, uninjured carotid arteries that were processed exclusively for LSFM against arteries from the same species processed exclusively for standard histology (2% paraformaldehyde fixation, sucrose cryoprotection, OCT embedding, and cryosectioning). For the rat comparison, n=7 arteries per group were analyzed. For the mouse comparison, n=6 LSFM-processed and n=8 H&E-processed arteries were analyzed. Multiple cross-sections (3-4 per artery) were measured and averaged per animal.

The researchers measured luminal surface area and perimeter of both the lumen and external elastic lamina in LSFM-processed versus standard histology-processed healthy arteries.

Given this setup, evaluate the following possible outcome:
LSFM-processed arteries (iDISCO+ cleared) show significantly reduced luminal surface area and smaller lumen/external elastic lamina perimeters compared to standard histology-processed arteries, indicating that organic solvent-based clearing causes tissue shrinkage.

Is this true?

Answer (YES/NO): NO